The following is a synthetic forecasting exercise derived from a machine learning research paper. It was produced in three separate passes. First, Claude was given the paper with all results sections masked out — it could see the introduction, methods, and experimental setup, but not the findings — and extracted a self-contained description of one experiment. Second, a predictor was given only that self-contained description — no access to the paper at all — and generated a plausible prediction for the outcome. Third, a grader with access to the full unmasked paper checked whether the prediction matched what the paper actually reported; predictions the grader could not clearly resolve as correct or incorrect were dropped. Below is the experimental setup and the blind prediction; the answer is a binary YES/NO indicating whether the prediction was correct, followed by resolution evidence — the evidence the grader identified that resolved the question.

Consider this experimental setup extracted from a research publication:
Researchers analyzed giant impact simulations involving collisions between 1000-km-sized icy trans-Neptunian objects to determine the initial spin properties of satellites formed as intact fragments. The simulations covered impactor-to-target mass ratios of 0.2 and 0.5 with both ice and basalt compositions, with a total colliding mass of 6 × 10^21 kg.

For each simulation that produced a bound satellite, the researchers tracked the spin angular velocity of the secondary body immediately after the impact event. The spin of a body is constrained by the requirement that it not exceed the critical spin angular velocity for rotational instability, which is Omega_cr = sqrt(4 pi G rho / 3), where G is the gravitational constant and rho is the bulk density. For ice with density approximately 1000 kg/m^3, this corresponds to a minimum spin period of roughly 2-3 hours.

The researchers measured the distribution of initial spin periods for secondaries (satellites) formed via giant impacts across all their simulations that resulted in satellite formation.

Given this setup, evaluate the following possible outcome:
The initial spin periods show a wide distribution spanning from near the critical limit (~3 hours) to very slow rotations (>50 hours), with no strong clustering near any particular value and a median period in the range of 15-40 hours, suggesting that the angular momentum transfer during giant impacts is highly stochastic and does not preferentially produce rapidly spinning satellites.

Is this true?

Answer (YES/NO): NO